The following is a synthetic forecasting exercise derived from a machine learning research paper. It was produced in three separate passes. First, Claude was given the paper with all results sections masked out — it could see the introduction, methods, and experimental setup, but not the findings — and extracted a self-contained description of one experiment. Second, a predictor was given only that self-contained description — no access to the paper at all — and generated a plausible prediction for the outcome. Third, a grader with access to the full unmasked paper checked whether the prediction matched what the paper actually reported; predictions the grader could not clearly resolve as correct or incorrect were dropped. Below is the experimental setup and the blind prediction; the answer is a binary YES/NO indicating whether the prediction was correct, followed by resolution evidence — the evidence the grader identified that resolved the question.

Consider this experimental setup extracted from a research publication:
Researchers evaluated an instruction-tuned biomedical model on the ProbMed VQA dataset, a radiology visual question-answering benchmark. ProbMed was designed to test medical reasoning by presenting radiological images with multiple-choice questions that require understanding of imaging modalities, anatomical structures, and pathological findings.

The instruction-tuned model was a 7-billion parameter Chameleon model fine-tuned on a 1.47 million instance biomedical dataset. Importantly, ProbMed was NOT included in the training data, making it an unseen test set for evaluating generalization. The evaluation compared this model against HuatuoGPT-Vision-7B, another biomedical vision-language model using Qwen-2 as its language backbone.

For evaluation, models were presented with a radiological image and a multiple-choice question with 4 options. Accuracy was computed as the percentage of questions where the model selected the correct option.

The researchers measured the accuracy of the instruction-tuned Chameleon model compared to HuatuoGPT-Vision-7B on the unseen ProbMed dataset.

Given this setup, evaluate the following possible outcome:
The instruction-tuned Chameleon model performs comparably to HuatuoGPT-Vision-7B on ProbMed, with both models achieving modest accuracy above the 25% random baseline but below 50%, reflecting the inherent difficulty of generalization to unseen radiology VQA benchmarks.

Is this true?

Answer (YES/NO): NO